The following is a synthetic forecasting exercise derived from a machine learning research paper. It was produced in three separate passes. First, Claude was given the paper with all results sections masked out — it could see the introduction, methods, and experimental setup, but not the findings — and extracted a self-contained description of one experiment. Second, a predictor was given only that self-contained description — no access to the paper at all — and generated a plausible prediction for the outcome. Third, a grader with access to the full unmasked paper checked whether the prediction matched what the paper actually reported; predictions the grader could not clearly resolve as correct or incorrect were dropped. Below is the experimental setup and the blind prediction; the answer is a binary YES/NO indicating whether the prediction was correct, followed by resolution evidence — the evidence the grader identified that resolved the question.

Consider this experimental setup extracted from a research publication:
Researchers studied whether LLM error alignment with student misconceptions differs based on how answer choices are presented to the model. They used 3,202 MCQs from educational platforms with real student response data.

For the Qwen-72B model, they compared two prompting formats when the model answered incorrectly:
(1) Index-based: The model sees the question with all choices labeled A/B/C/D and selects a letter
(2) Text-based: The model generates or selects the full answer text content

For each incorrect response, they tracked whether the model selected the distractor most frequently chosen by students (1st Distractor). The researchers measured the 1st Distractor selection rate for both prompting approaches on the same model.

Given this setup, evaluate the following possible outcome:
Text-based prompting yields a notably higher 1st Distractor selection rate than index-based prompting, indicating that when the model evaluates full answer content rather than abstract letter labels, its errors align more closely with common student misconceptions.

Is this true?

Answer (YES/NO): NO